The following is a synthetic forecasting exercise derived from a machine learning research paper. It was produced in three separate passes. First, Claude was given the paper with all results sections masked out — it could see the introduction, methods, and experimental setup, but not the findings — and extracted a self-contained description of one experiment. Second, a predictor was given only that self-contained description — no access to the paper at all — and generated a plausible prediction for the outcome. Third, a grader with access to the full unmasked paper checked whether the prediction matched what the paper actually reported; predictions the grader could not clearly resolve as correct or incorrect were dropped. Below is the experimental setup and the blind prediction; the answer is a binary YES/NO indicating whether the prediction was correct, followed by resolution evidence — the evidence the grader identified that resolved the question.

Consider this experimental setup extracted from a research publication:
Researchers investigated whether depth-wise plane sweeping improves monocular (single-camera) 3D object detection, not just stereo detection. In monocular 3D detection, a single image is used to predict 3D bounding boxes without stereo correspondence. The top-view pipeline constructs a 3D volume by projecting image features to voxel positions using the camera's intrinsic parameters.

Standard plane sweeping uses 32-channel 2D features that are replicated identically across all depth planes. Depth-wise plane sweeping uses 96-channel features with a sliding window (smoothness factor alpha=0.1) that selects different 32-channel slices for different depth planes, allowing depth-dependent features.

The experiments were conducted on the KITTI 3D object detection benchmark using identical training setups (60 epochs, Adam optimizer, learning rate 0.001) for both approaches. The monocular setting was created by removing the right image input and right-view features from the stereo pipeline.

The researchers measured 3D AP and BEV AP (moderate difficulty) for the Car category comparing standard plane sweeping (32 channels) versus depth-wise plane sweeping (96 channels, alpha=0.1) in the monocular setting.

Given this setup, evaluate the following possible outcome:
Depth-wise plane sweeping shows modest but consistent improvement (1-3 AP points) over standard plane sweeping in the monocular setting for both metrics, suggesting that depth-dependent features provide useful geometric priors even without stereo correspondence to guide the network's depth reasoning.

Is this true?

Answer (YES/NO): YES